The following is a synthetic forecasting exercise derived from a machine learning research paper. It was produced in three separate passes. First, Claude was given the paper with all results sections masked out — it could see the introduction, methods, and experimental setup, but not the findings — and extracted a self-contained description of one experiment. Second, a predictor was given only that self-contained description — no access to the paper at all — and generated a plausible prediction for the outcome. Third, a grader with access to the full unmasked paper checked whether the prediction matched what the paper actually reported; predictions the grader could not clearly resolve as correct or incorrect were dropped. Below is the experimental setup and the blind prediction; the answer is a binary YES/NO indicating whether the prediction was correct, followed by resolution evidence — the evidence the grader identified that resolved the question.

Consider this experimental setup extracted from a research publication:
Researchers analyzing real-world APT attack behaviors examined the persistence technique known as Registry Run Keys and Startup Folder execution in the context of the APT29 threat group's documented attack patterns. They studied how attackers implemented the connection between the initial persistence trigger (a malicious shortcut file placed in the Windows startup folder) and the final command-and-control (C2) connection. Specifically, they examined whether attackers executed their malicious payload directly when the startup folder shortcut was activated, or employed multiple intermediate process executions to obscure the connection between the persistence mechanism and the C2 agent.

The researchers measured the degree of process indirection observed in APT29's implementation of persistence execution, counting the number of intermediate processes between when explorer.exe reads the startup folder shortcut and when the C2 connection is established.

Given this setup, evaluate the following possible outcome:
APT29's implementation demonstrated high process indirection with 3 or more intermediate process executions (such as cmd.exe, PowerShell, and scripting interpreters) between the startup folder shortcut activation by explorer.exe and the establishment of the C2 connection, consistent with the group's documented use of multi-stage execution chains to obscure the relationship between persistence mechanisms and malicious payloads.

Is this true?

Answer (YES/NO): YES